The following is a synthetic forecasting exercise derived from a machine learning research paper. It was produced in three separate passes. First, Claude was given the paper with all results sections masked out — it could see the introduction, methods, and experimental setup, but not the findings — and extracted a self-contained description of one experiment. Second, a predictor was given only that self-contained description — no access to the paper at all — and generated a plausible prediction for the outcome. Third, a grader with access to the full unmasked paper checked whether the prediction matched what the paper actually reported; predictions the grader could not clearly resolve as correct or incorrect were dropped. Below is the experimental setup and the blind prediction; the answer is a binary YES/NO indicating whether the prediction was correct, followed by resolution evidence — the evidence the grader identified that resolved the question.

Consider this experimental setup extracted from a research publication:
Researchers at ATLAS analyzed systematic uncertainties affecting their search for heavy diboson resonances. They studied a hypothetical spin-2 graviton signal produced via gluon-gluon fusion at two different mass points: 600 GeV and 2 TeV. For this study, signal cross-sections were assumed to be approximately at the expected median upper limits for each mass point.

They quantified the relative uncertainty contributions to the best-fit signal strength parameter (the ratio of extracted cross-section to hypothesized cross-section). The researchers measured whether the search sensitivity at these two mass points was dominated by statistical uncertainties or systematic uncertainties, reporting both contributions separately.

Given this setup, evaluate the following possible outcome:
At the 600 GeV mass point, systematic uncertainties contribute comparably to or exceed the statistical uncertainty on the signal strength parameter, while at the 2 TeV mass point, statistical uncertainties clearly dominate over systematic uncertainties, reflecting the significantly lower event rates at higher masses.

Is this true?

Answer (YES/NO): YES